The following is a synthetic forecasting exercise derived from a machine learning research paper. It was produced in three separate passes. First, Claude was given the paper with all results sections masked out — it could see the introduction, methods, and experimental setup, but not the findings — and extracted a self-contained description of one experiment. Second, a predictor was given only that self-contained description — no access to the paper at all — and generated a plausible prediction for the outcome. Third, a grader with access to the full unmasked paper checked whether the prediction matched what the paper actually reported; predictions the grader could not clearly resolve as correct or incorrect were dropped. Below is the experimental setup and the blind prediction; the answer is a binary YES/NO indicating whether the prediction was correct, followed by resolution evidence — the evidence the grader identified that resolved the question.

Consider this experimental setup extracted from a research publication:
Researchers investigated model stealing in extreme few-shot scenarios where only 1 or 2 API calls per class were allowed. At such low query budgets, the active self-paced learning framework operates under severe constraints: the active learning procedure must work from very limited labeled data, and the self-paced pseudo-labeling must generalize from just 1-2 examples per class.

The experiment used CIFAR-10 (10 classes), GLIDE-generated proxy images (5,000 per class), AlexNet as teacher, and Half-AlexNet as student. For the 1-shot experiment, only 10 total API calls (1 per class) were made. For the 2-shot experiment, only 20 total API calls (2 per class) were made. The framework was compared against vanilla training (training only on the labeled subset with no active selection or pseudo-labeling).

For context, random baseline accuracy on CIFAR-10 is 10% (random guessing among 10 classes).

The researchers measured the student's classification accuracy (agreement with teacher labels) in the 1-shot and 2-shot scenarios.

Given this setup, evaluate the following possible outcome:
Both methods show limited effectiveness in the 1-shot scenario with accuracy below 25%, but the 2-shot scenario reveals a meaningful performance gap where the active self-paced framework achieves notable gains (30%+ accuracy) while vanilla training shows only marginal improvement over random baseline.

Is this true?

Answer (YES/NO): NO